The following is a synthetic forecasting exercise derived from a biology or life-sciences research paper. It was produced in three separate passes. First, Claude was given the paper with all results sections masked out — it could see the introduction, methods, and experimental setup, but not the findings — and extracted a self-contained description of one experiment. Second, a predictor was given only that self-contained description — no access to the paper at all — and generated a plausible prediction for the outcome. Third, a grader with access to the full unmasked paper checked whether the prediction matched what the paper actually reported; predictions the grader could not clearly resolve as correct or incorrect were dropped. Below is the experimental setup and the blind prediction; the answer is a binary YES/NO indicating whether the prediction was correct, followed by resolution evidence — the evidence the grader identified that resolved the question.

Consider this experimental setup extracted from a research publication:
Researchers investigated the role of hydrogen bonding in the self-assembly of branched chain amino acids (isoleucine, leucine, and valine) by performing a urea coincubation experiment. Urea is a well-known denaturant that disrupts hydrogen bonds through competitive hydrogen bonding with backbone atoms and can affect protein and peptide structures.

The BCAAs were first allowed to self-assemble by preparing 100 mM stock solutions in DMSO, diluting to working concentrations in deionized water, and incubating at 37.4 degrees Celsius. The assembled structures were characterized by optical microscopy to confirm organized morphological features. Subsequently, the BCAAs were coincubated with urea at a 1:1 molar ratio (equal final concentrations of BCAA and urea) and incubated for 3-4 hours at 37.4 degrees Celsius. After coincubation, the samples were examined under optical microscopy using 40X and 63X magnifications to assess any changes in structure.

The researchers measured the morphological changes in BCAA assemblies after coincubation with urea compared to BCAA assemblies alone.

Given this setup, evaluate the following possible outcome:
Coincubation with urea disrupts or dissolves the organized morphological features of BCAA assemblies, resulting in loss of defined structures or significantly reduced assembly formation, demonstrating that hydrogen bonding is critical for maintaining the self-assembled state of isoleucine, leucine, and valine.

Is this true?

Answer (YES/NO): YES